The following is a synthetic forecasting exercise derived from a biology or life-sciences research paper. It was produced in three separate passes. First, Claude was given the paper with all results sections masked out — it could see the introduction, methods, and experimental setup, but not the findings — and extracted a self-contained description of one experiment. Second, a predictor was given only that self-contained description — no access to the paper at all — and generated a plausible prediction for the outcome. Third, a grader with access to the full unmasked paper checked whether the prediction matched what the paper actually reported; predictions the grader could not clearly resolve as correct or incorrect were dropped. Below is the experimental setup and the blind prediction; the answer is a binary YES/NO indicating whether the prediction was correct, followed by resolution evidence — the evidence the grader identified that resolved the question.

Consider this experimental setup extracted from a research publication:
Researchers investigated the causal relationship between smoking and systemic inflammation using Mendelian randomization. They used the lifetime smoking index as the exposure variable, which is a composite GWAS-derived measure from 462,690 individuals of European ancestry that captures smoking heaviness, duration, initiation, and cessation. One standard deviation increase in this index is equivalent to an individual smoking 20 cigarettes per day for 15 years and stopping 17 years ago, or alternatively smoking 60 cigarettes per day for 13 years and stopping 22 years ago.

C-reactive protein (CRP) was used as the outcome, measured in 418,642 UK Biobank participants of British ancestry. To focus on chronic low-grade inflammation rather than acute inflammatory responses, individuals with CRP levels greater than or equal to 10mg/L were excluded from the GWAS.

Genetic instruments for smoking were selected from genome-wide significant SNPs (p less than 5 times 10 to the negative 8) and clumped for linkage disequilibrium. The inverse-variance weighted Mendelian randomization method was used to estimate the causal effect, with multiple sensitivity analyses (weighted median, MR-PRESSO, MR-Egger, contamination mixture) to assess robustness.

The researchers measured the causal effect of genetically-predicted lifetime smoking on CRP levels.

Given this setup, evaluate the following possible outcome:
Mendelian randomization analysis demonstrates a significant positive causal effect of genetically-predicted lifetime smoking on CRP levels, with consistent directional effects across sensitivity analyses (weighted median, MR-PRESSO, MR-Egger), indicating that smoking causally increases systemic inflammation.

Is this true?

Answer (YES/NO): NO